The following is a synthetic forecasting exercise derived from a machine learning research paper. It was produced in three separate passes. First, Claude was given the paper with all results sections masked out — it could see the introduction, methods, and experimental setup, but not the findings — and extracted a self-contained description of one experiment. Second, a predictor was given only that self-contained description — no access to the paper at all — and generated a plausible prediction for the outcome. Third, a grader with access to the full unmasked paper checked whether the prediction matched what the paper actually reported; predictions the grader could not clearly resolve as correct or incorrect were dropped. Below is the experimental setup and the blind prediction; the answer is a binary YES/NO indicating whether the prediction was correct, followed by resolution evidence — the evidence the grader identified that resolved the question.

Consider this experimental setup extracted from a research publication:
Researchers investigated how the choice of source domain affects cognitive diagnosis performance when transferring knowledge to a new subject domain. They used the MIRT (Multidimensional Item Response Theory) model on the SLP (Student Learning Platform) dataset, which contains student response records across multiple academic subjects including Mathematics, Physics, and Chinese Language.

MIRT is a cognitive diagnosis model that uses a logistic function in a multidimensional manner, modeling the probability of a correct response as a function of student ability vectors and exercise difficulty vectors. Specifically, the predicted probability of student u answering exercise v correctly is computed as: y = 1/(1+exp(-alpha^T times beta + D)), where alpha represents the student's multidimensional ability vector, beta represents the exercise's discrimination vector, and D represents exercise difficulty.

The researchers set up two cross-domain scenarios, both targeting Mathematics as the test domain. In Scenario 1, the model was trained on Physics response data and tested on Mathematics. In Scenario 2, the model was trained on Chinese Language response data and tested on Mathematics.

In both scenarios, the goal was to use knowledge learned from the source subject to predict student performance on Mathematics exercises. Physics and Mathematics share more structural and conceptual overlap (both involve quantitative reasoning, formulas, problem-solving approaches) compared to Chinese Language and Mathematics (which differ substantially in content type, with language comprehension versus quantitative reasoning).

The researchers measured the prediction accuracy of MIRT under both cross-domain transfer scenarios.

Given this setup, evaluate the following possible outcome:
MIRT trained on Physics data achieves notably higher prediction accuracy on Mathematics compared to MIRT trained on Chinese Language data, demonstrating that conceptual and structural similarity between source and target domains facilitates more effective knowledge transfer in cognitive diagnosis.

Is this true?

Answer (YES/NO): YES